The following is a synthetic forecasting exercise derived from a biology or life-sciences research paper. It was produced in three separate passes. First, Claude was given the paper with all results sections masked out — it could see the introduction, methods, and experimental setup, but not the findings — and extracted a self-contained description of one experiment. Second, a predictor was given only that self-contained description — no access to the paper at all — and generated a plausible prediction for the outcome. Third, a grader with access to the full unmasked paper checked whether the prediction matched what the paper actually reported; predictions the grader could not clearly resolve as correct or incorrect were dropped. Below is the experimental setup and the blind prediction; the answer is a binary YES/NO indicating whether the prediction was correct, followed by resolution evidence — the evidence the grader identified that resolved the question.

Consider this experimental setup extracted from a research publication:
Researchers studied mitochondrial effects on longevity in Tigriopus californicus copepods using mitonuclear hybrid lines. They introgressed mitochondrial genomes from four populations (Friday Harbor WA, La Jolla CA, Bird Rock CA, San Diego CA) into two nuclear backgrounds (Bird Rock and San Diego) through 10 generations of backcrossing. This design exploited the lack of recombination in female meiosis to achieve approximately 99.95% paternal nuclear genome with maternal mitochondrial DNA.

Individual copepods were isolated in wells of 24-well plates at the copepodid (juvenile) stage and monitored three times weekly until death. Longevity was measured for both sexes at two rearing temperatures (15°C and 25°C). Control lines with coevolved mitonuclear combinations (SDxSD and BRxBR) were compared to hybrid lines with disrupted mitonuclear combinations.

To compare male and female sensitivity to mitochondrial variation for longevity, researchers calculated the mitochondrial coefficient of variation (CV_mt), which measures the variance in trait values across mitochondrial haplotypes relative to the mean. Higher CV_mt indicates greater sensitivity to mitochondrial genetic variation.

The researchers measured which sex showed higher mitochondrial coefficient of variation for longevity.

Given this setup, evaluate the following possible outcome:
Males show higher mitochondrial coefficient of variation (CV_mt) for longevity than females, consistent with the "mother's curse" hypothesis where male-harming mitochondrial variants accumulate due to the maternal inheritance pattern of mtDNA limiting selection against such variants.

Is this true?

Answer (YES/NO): NO